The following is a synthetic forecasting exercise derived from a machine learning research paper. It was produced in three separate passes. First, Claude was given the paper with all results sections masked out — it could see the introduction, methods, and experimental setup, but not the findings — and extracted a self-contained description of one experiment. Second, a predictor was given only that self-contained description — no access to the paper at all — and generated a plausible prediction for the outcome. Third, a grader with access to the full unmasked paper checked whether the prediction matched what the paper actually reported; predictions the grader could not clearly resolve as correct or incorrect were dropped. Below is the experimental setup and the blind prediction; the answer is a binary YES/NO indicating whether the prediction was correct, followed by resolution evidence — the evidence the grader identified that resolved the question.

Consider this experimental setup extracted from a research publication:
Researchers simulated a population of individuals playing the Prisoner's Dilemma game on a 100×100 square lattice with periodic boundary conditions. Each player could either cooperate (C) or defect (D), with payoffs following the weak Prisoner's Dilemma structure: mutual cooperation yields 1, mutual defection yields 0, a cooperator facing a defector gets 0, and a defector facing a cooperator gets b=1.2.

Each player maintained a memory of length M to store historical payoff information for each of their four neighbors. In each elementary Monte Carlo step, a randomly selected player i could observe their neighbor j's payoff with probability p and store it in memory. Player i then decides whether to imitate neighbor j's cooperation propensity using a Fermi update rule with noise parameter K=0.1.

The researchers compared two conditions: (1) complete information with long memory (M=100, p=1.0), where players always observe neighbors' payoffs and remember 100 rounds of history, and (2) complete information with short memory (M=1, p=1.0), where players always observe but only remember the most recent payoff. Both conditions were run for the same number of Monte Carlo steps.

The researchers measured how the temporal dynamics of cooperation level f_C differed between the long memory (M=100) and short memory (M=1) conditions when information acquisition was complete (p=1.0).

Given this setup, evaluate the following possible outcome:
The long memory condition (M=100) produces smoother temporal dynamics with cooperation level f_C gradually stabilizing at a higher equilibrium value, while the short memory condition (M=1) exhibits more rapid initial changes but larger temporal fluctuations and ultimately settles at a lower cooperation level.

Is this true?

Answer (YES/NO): NO